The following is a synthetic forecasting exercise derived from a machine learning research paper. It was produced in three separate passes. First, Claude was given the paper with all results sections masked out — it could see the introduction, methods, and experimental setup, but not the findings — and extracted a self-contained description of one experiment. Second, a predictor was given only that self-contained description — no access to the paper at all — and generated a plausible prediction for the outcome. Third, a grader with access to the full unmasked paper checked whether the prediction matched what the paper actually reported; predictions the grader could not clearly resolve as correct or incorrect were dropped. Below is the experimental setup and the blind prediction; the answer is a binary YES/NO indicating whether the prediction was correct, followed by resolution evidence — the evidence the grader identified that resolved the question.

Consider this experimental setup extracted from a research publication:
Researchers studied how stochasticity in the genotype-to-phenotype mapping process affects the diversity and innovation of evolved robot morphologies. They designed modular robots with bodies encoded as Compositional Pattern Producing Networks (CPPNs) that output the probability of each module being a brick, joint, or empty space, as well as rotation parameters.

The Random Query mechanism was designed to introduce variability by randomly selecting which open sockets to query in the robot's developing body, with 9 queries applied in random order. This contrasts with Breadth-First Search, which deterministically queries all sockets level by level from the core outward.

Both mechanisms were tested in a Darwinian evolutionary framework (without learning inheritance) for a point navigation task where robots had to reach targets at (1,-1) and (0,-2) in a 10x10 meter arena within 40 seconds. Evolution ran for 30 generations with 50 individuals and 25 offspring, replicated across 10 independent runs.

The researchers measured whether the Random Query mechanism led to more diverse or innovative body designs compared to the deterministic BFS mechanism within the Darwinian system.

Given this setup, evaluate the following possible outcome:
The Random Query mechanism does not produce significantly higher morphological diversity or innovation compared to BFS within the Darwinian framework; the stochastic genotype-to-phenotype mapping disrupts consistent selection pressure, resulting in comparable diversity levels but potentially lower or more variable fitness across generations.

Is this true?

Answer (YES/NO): NO